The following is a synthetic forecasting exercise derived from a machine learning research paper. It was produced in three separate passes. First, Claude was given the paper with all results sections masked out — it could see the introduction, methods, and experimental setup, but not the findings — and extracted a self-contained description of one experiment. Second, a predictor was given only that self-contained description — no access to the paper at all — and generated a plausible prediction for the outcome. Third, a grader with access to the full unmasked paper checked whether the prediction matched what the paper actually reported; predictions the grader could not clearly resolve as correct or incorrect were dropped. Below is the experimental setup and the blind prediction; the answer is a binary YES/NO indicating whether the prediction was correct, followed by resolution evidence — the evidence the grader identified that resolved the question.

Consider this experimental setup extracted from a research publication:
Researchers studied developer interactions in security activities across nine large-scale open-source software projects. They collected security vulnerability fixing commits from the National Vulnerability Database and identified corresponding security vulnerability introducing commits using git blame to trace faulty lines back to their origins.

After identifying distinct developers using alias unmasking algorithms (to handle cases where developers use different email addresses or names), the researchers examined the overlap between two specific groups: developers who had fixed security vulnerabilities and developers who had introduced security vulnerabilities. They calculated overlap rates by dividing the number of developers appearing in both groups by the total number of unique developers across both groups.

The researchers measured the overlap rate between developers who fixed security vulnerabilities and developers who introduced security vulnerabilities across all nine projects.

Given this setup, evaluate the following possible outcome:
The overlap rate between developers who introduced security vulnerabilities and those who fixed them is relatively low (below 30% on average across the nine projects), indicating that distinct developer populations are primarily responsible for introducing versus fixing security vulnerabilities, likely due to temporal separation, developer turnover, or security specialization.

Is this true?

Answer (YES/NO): NO